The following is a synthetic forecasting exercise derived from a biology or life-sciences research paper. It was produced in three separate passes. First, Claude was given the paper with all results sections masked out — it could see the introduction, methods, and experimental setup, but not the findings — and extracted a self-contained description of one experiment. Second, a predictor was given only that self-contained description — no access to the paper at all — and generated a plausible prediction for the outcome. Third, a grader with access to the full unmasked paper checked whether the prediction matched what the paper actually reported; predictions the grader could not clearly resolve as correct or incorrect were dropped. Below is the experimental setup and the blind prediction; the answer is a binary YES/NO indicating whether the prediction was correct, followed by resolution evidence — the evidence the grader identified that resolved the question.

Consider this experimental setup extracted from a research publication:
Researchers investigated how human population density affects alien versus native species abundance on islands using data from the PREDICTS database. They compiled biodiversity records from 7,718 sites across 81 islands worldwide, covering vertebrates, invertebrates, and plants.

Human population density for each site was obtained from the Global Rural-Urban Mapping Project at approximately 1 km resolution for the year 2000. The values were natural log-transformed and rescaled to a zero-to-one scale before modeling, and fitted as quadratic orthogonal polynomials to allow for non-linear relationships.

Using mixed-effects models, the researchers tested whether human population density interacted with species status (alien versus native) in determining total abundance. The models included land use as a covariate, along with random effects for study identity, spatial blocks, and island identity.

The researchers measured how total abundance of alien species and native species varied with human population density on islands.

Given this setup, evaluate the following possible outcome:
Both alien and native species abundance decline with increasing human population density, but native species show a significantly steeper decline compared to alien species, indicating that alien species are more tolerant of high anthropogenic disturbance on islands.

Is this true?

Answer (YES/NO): NO